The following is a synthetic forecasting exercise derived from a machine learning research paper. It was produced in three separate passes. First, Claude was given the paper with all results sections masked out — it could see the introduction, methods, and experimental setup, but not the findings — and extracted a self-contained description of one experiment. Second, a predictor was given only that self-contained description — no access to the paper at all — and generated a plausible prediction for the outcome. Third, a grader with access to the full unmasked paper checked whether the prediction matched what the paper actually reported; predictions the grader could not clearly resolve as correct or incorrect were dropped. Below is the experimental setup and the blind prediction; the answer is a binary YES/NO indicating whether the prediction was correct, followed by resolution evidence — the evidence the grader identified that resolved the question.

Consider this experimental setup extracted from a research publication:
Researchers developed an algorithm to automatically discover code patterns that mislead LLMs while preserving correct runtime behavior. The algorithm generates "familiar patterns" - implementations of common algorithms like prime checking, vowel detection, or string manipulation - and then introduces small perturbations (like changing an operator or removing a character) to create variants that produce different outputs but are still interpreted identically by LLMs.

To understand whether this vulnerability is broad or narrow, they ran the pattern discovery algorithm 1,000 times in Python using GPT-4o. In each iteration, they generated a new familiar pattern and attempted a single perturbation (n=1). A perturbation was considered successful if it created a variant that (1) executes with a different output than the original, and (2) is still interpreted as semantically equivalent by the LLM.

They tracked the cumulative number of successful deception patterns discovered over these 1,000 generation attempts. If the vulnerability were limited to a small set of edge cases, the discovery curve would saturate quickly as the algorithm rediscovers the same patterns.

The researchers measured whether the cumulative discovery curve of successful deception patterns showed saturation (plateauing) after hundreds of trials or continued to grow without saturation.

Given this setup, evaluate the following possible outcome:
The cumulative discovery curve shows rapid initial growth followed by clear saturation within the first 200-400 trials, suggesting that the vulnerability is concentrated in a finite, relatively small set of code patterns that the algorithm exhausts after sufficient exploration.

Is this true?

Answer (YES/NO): NO